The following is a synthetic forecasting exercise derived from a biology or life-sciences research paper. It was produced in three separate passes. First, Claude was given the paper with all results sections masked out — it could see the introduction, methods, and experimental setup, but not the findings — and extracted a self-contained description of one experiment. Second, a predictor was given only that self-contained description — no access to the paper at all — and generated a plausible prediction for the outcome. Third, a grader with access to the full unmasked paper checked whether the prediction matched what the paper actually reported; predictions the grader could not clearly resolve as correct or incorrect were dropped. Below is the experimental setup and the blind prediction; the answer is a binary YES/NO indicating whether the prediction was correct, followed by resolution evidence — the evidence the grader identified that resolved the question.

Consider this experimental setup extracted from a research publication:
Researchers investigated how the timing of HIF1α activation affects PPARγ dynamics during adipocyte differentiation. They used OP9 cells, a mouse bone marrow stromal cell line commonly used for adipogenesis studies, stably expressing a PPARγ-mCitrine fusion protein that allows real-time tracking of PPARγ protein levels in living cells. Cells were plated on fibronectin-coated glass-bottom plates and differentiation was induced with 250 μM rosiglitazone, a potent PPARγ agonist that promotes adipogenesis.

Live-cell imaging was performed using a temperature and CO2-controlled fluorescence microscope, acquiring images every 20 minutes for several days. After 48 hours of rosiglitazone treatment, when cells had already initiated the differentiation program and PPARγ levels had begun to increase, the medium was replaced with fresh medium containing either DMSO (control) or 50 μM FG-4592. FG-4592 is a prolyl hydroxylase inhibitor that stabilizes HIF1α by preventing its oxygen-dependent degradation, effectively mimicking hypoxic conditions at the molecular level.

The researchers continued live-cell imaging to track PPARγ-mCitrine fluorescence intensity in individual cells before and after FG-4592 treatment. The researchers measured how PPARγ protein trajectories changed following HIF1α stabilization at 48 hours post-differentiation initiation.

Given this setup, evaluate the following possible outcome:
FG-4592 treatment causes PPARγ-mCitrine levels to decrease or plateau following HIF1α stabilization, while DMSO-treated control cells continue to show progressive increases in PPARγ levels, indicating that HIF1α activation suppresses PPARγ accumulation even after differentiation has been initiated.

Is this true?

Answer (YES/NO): NO